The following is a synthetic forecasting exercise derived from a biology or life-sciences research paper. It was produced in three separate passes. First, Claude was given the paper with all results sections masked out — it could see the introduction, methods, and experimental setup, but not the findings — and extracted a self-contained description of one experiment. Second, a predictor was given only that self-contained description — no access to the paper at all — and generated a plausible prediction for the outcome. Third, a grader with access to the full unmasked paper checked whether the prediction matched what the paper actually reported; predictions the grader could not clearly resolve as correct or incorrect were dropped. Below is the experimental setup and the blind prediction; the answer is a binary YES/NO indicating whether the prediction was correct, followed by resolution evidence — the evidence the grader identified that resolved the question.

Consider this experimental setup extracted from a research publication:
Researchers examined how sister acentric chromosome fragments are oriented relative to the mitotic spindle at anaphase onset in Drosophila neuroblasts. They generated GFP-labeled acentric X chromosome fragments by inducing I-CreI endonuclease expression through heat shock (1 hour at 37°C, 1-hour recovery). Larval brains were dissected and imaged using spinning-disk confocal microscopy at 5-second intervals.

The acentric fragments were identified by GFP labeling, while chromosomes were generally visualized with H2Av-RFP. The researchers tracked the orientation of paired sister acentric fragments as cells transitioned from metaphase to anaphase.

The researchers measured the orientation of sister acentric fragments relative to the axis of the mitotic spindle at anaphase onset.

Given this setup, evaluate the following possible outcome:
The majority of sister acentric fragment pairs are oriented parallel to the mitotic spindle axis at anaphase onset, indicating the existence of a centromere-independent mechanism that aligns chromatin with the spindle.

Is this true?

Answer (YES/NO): NO